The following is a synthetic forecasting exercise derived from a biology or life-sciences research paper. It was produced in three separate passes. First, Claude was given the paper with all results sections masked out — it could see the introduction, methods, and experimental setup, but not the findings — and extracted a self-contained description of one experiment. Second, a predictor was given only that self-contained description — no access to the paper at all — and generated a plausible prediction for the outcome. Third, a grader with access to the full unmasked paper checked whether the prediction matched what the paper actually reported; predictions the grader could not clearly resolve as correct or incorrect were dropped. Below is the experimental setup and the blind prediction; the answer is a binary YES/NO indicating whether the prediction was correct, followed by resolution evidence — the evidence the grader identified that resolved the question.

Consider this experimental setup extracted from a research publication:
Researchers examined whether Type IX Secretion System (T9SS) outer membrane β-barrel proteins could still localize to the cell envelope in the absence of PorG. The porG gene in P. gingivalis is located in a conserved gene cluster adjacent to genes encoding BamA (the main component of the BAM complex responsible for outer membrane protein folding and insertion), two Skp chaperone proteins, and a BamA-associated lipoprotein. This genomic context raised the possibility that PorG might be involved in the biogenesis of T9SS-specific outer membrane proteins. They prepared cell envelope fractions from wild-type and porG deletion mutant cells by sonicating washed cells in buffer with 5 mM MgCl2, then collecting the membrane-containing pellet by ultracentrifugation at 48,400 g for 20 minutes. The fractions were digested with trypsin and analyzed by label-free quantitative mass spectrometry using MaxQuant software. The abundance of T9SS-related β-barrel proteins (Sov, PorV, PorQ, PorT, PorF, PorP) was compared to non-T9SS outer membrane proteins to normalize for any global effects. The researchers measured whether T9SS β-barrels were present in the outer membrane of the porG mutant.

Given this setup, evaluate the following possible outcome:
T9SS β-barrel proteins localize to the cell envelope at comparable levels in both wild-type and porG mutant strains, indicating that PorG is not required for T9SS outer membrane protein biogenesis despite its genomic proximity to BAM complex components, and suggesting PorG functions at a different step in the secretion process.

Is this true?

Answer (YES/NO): NO